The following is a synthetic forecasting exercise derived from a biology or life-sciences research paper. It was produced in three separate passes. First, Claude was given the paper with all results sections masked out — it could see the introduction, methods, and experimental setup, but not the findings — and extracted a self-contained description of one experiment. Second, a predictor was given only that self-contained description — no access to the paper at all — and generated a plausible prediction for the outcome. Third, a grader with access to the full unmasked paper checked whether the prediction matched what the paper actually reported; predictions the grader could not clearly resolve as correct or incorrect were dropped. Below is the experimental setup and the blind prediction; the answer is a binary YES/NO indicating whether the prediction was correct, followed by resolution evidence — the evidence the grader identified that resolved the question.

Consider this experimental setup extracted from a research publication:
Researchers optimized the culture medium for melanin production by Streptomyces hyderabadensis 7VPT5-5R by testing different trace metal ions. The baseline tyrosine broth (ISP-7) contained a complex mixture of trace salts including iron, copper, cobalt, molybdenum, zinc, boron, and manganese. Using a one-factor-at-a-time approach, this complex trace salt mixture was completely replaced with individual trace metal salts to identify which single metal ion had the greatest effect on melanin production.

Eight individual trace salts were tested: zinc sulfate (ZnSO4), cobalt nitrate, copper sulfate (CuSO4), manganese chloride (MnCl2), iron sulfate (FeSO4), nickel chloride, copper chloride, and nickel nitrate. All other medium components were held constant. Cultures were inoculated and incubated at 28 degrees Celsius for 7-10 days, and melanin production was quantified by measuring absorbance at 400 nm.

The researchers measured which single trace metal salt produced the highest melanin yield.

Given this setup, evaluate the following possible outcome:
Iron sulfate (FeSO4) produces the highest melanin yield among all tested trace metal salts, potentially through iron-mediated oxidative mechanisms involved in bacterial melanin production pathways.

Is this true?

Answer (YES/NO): NO